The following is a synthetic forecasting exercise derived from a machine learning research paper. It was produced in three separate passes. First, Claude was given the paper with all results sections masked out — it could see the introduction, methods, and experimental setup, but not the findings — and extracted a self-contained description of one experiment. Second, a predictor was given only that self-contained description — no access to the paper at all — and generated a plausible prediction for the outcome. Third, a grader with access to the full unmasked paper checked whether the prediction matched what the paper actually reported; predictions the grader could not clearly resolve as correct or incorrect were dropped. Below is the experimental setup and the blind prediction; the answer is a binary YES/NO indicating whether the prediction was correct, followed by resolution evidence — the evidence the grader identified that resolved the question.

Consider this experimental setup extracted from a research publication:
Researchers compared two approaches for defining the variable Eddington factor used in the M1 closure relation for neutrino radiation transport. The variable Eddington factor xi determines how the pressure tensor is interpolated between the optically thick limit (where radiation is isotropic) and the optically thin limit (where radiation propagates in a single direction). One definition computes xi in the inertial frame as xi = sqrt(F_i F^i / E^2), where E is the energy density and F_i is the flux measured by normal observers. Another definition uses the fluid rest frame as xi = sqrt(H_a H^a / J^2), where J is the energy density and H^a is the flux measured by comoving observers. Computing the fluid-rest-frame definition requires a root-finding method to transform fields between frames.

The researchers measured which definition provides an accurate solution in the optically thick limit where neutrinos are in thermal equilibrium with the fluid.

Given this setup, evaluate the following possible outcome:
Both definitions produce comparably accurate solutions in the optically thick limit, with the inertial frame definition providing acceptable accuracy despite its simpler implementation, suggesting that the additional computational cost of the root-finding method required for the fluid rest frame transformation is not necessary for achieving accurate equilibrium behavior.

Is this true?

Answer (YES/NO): NO